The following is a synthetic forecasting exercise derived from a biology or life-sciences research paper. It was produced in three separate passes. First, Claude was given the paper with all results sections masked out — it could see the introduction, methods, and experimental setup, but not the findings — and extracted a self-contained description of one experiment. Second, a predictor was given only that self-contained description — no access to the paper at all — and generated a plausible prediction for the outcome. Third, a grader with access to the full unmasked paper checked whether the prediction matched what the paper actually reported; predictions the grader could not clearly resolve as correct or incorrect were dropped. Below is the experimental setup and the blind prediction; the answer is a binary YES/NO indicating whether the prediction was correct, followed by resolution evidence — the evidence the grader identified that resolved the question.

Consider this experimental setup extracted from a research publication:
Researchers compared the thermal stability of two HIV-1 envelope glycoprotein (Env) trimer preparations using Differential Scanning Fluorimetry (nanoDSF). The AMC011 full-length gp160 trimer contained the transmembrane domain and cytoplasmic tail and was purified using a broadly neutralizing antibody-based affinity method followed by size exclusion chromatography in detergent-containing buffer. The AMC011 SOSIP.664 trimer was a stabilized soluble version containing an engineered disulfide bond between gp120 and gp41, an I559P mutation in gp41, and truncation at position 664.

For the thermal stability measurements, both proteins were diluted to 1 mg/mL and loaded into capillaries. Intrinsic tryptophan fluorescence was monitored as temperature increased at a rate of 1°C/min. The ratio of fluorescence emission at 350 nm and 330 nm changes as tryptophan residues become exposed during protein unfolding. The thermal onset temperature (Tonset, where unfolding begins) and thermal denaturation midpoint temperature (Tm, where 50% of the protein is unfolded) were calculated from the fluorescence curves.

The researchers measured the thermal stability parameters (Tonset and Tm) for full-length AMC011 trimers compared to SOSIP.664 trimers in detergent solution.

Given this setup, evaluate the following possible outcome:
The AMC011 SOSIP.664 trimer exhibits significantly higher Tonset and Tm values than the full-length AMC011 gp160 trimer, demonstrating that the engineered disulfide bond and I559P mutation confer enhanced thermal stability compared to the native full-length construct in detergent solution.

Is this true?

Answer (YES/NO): YES